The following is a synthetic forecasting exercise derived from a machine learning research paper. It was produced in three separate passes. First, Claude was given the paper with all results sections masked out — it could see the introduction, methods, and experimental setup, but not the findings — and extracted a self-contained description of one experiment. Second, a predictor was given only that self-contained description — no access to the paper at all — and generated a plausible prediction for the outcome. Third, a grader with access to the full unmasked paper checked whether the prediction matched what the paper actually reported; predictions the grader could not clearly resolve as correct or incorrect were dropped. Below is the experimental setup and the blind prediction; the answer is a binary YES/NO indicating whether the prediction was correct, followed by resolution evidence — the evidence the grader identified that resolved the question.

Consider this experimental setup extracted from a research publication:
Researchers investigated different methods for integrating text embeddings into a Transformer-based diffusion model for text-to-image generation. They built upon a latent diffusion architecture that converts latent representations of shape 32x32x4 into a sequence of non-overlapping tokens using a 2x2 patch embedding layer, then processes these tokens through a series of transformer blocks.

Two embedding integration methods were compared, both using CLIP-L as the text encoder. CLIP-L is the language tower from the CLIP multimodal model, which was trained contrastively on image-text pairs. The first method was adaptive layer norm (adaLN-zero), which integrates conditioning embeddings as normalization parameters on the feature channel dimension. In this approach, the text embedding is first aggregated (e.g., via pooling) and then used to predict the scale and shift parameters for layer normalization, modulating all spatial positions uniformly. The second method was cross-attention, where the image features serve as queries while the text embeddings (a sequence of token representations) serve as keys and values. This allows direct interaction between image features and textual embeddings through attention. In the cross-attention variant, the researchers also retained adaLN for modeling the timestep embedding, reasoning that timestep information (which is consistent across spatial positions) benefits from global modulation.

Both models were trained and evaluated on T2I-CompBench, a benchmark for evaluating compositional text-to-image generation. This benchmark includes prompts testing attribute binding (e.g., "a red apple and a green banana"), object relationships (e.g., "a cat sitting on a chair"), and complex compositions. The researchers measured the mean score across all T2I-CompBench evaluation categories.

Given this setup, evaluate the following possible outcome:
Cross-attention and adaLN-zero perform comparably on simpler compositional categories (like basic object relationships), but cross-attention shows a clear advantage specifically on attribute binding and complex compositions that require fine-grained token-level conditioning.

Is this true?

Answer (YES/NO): NO